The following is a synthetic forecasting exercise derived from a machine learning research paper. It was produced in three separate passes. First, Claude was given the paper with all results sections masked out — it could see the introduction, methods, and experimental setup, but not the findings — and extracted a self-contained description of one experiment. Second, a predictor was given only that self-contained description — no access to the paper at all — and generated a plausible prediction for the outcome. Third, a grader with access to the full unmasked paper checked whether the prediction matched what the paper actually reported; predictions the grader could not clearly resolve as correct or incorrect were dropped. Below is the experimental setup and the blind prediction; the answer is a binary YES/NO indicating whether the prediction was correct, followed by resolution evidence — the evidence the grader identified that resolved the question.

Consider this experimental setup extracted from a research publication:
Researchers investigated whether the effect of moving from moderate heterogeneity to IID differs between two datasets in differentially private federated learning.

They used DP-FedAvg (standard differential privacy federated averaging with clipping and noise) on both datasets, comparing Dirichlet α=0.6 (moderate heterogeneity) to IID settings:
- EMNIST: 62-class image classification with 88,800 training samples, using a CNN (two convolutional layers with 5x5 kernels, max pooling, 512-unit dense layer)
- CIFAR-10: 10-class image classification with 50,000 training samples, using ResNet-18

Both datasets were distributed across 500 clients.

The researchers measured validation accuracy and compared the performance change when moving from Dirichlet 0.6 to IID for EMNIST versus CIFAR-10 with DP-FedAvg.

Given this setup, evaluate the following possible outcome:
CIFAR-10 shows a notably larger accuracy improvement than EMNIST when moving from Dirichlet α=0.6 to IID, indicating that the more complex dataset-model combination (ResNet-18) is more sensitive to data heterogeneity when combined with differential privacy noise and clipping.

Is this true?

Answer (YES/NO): YES